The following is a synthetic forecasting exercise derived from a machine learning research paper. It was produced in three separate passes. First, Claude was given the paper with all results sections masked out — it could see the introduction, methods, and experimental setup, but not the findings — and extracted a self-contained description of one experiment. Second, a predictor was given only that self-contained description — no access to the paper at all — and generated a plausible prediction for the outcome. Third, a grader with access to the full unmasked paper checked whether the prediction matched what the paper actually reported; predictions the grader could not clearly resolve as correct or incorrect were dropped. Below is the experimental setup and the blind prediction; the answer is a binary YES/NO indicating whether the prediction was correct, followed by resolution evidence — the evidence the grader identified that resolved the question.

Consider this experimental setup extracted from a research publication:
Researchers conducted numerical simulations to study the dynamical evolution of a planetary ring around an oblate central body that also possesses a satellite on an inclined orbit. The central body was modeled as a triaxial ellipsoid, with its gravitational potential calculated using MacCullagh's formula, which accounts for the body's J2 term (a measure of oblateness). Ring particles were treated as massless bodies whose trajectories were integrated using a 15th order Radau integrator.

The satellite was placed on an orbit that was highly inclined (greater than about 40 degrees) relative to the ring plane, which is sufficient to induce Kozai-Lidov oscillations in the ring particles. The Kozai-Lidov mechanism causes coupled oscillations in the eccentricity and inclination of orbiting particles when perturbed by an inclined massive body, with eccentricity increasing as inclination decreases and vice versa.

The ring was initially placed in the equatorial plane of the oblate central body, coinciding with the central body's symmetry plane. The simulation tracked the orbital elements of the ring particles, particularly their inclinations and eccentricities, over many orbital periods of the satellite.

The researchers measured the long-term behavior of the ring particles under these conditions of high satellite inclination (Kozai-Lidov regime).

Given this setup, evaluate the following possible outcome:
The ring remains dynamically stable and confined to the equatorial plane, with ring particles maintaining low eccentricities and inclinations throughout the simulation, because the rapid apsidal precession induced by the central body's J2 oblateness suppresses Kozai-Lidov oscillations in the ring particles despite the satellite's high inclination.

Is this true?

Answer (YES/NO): YES